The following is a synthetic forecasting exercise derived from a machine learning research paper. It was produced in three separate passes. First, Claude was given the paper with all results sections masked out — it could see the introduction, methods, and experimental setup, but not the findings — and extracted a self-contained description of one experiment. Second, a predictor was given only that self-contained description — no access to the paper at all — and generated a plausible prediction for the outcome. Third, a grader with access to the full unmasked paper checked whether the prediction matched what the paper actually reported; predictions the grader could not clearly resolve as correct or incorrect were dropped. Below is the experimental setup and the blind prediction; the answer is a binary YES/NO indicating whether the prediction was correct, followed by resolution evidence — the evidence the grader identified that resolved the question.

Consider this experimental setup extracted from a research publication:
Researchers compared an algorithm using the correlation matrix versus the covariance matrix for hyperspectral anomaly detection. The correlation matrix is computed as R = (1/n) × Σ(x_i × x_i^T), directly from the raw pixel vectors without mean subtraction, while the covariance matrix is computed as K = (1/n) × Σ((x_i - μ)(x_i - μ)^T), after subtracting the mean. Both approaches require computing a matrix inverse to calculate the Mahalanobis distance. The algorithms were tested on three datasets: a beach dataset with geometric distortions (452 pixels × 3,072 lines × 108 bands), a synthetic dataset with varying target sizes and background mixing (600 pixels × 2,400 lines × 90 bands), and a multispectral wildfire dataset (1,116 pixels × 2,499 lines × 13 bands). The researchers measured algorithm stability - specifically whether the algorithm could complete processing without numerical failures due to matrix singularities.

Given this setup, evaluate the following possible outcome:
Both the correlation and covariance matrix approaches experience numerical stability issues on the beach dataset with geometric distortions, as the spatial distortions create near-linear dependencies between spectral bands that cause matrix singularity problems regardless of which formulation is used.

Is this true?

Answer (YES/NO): NO